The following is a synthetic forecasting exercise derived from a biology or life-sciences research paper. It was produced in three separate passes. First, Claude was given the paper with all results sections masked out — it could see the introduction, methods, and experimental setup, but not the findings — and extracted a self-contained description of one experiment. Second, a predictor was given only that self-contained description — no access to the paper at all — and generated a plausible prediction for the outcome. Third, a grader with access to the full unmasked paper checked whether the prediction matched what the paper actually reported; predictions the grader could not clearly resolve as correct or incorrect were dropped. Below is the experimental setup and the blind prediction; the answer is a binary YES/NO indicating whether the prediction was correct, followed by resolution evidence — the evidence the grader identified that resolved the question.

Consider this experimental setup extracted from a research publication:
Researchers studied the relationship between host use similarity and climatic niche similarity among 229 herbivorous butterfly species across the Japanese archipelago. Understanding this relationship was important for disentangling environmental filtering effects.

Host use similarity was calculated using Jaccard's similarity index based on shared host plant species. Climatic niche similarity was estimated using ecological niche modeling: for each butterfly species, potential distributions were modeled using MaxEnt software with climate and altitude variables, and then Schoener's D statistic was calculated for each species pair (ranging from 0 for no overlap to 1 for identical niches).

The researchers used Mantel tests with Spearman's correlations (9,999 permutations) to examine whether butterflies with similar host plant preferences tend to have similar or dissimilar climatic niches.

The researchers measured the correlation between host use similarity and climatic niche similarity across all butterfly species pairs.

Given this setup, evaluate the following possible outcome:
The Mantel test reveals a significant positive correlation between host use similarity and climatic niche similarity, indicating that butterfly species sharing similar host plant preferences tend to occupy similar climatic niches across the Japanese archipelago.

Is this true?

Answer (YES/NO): YES